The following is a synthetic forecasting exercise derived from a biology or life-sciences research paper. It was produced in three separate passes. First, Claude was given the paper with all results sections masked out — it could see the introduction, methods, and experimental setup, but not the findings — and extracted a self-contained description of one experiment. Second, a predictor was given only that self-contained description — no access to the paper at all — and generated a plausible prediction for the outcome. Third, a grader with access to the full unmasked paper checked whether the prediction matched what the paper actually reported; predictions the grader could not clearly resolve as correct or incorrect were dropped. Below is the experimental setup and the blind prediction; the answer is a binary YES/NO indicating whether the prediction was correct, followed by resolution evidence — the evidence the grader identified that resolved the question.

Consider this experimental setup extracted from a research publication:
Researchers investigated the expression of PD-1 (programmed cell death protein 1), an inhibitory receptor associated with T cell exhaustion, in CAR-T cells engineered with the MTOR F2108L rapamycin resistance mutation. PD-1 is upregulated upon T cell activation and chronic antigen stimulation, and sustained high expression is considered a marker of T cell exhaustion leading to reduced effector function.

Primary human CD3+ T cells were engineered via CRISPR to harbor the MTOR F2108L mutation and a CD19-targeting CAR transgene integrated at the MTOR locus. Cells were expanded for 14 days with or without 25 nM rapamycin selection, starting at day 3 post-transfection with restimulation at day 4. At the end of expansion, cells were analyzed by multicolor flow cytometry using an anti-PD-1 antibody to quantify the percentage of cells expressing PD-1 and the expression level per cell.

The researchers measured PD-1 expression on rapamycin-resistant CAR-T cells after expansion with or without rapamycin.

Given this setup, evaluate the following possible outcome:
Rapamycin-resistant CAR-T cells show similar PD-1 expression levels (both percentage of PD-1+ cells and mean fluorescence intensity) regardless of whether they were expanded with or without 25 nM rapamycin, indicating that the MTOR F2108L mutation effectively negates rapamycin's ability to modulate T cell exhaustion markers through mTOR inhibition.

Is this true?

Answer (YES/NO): NO